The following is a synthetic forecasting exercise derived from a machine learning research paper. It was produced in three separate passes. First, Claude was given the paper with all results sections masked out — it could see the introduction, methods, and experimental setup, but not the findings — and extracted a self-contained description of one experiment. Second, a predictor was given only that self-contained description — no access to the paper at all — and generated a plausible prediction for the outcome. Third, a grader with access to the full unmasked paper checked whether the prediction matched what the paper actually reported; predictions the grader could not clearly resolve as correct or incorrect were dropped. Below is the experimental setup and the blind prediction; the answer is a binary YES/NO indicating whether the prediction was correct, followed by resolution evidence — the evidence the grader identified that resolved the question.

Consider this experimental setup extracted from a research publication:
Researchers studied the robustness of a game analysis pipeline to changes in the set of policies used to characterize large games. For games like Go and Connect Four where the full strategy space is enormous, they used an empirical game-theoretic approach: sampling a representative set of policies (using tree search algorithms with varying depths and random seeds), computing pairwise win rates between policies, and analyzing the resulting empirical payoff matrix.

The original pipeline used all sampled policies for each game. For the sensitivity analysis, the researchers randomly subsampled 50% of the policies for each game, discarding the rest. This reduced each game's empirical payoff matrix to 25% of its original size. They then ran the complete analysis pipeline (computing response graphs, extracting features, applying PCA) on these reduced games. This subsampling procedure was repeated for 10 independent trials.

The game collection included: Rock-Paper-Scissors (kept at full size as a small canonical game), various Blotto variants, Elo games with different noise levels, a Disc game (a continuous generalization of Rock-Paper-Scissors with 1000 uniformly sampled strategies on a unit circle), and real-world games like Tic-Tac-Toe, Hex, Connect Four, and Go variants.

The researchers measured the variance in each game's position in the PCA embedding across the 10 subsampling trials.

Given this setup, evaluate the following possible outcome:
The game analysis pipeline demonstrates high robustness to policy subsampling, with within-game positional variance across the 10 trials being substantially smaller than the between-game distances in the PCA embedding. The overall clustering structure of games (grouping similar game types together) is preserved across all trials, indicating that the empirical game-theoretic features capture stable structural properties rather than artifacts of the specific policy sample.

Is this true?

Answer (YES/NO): YES